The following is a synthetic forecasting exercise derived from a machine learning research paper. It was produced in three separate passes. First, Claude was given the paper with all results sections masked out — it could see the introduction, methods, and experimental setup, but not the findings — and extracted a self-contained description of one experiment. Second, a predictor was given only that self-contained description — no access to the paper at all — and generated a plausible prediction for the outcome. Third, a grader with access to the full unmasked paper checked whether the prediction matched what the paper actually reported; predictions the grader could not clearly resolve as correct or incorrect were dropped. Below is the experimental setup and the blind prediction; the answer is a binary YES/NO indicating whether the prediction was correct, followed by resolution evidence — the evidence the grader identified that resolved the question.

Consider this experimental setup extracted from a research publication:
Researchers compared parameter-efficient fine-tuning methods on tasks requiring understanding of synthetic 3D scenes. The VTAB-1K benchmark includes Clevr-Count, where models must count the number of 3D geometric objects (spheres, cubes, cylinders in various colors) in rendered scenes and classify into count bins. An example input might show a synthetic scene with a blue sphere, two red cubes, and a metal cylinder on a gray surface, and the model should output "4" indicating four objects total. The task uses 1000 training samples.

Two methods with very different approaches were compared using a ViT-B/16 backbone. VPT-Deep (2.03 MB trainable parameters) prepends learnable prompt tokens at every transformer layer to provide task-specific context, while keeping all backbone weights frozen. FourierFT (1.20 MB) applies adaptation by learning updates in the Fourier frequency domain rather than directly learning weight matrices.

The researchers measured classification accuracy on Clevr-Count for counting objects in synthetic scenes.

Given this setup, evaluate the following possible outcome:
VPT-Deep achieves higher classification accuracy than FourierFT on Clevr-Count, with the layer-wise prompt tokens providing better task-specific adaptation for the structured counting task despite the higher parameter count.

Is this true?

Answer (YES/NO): NO